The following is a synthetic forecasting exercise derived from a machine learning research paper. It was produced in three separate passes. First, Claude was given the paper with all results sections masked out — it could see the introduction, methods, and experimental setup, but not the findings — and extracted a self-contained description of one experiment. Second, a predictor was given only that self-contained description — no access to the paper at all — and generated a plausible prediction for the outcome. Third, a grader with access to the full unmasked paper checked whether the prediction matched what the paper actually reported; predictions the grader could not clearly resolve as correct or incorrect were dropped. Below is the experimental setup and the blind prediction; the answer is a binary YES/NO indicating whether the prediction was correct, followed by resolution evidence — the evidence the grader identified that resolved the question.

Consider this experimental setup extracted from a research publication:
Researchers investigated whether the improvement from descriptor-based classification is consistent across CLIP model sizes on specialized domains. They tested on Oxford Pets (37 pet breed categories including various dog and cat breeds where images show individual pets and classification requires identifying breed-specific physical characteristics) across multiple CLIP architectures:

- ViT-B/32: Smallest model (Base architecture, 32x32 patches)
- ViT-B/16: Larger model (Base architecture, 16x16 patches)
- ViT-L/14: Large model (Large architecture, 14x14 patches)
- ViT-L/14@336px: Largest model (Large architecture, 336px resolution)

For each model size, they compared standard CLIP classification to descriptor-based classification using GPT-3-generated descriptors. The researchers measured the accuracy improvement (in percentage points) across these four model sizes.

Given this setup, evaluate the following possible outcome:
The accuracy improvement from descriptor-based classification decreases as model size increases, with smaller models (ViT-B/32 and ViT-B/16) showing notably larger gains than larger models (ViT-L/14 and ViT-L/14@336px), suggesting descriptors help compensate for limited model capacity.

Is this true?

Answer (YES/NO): NO